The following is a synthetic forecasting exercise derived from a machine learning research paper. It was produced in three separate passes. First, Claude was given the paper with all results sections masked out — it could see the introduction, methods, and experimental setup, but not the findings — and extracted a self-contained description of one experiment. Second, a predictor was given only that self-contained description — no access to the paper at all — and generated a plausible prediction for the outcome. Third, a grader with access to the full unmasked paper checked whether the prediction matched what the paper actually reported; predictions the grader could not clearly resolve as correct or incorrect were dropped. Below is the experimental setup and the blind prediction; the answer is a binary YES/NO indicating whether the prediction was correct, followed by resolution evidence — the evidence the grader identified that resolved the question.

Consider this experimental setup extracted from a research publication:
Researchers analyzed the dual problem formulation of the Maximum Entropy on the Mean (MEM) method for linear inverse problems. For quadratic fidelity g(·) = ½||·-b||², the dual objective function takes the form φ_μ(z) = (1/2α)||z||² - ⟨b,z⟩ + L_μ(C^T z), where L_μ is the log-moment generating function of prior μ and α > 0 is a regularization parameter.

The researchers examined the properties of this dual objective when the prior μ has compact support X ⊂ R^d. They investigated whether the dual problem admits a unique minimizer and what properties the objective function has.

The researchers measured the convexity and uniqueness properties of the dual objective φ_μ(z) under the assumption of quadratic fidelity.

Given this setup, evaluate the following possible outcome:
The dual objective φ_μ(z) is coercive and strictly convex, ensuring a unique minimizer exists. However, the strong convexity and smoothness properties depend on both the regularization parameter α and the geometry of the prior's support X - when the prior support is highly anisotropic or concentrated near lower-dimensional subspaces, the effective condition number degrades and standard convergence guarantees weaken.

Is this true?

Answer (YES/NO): NO